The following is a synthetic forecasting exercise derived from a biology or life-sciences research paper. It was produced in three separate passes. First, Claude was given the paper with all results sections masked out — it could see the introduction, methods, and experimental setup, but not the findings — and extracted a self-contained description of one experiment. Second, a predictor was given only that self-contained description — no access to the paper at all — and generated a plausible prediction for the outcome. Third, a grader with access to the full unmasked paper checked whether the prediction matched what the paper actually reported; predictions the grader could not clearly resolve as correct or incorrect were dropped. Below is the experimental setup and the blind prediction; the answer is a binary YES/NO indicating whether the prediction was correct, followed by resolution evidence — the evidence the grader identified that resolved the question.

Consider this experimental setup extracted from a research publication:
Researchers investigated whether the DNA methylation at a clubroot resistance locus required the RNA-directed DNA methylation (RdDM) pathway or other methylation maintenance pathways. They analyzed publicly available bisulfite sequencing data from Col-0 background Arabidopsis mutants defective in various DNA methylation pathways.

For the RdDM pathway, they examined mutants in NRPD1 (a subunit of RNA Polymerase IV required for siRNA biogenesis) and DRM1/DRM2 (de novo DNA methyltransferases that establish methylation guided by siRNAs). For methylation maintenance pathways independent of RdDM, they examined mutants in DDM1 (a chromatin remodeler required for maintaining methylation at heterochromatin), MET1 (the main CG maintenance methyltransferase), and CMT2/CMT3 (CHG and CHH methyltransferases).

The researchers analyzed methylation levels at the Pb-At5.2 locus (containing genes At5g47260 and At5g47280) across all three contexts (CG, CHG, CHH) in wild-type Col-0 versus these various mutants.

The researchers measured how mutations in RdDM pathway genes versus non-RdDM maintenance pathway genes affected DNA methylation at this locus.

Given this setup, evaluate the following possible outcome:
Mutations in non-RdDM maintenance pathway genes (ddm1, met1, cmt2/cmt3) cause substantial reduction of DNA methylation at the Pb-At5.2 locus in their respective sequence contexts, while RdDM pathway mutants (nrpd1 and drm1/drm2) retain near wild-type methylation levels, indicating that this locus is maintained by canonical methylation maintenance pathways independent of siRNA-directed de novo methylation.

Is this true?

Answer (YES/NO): YES